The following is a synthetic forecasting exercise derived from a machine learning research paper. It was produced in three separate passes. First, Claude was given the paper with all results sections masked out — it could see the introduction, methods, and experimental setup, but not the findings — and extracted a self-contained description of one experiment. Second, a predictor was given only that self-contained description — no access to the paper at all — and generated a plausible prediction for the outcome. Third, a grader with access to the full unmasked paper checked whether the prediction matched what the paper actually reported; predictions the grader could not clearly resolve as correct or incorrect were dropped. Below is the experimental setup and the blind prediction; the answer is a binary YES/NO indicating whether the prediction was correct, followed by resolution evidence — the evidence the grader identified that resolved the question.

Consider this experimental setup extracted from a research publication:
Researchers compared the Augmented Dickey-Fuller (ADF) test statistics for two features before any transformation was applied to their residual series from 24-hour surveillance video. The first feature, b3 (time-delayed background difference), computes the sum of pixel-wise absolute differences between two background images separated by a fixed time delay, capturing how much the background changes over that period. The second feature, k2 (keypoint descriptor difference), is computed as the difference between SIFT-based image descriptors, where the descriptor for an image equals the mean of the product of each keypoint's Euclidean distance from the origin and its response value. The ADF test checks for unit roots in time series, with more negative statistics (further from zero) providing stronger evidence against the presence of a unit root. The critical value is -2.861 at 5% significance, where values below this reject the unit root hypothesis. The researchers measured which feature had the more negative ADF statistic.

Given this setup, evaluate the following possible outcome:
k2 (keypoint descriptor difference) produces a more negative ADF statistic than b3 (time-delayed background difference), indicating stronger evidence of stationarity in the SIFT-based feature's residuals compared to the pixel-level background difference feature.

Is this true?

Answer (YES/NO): NO